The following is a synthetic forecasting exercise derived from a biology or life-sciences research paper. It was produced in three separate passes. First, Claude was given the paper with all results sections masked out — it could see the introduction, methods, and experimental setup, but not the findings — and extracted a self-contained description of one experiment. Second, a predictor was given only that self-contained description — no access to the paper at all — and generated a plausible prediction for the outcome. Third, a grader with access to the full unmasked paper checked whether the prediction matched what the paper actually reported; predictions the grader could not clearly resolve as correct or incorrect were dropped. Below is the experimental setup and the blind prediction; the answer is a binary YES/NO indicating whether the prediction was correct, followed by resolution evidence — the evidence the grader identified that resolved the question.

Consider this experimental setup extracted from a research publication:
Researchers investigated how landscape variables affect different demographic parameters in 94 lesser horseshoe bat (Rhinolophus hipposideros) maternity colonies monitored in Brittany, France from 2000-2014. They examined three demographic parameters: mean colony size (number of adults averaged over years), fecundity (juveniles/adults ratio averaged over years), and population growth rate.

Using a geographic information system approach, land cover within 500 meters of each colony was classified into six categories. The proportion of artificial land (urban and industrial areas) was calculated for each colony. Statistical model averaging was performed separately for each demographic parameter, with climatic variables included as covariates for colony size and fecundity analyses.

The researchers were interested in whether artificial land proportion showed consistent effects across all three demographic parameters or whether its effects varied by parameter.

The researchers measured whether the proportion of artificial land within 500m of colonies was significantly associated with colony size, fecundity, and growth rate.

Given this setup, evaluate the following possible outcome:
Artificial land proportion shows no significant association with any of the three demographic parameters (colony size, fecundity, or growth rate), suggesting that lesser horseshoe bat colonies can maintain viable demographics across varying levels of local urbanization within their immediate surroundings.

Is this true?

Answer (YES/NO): NO